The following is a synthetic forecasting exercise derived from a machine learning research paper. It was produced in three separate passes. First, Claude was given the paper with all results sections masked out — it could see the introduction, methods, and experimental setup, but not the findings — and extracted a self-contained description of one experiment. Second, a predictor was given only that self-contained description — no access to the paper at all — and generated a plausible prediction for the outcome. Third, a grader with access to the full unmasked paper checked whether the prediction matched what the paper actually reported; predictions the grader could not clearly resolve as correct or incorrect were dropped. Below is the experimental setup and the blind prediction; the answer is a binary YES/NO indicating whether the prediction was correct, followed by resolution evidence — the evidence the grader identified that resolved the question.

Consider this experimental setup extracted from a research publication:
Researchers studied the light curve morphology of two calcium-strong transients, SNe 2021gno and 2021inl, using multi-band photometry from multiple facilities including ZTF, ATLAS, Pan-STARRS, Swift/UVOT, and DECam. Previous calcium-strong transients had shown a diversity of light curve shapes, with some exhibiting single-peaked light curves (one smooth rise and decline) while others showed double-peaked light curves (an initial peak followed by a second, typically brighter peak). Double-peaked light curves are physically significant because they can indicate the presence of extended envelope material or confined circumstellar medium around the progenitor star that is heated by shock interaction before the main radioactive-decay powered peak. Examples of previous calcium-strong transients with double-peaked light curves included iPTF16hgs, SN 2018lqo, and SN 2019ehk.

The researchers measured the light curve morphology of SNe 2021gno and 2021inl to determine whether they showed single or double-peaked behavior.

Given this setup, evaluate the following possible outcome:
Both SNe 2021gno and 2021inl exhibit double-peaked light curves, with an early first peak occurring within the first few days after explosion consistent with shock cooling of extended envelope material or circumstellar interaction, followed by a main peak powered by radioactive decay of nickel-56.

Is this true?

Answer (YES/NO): YES